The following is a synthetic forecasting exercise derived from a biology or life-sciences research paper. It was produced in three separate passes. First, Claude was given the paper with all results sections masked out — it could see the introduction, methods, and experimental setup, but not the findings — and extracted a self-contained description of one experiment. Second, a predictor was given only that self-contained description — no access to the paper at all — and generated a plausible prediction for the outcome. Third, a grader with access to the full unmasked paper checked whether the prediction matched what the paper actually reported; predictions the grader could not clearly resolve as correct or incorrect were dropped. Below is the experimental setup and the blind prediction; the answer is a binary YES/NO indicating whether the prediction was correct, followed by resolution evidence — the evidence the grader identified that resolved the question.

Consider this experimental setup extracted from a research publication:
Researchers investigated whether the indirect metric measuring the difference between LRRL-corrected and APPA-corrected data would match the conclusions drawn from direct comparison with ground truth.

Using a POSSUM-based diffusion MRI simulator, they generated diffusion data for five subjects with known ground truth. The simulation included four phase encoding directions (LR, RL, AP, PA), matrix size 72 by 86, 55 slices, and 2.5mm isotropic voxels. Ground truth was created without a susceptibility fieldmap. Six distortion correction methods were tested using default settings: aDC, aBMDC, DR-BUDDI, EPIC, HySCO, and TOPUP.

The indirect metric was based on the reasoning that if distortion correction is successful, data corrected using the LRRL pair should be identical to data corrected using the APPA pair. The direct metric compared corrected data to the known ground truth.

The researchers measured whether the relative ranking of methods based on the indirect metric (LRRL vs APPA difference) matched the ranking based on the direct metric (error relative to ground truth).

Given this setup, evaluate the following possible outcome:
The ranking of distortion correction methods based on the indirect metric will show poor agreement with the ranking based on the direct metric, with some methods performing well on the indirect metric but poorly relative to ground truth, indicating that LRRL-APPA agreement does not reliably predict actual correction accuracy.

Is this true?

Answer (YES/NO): YES